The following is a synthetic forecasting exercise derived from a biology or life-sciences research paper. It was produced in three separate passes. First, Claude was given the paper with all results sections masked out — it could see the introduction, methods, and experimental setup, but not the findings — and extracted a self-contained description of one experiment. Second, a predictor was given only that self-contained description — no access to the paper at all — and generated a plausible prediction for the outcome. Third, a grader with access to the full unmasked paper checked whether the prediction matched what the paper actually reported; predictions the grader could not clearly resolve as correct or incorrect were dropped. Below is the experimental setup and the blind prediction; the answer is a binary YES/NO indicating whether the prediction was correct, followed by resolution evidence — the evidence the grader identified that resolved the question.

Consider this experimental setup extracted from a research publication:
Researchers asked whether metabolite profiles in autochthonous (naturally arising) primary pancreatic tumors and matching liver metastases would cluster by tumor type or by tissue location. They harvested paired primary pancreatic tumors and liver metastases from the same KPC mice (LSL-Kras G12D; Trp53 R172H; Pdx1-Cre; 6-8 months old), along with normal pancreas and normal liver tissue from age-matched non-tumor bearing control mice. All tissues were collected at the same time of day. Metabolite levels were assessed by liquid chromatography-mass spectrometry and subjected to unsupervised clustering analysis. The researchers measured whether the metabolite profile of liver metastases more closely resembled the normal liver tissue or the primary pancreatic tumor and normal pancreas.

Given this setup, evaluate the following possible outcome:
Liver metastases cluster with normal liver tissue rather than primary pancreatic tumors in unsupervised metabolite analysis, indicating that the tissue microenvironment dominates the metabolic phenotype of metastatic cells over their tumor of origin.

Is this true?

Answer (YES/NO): NO